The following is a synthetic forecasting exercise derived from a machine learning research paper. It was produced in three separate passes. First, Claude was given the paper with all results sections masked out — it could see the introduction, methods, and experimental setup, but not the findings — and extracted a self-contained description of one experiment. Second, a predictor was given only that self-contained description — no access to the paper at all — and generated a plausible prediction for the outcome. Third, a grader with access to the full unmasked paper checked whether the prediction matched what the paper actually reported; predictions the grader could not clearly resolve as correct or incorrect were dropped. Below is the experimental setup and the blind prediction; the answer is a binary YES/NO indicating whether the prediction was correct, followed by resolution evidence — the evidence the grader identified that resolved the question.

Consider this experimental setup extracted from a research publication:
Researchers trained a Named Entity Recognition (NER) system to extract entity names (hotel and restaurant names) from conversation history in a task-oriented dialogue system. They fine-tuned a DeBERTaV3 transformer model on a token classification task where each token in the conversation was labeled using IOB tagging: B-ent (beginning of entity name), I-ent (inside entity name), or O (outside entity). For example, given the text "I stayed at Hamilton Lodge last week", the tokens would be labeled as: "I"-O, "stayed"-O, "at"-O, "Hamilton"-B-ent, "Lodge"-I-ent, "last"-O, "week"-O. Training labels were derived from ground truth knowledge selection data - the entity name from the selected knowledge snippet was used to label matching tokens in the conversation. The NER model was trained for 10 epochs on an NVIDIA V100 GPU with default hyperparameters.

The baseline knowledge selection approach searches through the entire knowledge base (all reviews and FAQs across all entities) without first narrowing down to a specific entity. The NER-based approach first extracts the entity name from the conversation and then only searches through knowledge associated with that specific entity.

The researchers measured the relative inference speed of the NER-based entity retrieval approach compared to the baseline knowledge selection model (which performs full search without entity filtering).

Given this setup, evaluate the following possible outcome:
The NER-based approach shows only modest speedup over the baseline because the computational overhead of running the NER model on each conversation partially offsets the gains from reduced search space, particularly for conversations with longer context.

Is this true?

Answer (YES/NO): NO